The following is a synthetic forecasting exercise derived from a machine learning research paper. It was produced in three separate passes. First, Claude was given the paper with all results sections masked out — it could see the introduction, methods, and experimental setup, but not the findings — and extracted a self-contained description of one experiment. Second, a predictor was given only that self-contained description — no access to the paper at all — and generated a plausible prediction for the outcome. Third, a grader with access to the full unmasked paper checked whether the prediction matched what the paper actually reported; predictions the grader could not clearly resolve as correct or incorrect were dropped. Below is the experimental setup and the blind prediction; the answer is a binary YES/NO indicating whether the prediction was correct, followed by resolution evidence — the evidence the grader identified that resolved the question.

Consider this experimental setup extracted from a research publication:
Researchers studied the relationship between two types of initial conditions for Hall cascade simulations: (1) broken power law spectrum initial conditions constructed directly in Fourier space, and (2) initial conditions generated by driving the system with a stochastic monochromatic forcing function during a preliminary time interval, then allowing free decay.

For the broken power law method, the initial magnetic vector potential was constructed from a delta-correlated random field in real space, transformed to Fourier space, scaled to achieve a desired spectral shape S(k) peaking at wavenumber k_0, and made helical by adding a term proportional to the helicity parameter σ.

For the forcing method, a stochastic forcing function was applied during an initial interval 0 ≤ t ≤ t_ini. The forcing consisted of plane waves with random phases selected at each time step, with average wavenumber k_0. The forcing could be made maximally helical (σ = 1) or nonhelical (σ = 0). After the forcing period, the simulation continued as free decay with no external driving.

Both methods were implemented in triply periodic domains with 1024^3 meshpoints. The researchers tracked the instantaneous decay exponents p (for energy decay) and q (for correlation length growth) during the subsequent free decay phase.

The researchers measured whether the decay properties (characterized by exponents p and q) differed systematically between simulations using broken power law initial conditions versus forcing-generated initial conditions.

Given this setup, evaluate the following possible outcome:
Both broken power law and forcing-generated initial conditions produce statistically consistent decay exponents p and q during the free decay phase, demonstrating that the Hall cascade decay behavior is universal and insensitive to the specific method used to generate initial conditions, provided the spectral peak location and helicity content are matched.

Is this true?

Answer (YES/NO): YES